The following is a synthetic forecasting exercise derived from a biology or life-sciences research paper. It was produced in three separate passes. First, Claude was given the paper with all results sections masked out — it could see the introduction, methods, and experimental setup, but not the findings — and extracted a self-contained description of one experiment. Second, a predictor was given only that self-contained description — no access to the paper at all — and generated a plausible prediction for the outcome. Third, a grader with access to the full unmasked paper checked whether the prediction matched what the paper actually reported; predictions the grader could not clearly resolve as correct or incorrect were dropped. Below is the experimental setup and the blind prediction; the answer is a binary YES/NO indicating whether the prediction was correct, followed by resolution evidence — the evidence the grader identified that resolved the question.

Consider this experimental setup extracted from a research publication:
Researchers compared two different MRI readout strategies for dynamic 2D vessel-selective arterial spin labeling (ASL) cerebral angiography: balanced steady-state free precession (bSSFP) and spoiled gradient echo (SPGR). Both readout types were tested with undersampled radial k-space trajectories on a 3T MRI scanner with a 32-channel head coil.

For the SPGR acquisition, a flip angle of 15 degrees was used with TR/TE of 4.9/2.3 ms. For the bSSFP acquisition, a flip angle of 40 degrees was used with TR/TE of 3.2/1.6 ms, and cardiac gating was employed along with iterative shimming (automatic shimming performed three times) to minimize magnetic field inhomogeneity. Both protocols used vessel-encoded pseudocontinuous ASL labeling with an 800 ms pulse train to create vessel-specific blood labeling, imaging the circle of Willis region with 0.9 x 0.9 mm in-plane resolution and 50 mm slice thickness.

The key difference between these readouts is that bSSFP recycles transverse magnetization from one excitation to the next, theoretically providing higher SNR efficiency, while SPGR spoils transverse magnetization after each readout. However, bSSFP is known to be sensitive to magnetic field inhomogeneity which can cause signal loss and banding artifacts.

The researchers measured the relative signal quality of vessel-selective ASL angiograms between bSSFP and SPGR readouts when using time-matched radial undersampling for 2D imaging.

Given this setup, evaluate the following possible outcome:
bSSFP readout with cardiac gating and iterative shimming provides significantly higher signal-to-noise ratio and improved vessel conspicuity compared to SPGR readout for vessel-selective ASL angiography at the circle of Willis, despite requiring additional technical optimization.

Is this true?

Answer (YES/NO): YES